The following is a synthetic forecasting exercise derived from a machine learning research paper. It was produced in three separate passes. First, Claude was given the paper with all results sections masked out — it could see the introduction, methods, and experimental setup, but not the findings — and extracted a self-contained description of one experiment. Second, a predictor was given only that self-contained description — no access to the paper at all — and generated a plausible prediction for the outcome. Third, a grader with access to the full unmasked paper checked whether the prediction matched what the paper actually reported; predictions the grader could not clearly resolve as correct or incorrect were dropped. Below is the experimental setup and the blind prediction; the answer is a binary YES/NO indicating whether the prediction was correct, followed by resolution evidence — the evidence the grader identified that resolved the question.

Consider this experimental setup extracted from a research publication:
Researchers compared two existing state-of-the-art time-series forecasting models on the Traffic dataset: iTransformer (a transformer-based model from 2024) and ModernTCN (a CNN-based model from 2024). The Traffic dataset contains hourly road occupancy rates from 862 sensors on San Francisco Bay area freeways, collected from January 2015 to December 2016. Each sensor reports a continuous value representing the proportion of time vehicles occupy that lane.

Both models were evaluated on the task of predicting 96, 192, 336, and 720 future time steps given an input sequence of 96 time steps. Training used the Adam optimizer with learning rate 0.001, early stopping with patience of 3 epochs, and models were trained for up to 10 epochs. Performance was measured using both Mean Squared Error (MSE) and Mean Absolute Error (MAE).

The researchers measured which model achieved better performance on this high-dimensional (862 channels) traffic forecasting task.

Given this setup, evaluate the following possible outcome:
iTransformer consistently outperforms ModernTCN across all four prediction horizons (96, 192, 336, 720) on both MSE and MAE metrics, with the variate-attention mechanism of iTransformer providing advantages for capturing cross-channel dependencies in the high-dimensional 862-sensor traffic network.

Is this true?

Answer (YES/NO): YES